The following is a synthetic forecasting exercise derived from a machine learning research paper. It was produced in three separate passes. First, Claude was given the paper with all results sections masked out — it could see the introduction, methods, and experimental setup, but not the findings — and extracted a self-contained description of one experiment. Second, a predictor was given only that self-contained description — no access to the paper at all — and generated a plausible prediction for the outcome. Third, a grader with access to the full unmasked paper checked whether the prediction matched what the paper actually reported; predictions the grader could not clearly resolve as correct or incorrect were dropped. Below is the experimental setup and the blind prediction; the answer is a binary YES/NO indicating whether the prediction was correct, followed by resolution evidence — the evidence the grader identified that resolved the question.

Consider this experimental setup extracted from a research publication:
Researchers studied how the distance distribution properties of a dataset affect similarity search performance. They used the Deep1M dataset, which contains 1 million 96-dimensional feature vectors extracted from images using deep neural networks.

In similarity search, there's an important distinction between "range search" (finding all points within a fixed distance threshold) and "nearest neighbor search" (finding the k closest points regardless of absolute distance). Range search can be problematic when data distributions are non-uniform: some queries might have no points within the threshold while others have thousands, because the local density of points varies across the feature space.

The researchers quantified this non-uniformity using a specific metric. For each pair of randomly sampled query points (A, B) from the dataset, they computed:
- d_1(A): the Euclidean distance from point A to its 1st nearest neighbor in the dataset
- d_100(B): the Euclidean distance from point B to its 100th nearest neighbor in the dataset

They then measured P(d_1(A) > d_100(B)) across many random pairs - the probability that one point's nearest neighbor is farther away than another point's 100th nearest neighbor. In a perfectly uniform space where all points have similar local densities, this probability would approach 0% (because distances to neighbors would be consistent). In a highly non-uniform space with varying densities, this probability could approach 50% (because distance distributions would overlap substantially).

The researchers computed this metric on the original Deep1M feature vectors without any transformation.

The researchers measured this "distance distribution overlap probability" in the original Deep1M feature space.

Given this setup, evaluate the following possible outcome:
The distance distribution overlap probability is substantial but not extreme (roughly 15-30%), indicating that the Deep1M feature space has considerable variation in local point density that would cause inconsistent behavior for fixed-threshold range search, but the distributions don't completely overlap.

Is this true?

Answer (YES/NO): YES